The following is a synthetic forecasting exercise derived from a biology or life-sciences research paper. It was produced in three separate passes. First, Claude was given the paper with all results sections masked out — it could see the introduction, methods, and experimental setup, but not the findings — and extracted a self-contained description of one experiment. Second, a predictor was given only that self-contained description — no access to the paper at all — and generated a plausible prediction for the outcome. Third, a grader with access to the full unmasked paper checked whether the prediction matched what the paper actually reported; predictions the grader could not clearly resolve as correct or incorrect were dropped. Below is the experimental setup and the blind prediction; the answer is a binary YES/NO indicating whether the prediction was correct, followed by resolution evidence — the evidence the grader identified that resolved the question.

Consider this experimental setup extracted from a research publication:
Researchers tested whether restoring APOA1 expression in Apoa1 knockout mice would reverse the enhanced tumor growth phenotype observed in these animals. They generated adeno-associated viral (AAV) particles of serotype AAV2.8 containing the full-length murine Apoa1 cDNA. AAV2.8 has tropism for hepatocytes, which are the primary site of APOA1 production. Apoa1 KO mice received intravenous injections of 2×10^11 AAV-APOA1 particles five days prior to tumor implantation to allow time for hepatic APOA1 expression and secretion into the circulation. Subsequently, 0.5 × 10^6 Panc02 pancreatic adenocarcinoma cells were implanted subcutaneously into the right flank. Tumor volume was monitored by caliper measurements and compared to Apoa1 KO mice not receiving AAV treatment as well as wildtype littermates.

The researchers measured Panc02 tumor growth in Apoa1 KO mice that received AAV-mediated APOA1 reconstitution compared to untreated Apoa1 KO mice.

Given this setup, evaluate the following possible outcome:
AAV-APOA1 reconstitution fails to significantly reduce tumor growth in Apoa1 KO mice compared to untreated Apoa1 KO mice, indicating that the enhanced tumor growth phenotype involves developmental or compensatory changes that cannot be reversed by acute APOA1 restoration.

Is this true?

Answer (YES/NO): NO